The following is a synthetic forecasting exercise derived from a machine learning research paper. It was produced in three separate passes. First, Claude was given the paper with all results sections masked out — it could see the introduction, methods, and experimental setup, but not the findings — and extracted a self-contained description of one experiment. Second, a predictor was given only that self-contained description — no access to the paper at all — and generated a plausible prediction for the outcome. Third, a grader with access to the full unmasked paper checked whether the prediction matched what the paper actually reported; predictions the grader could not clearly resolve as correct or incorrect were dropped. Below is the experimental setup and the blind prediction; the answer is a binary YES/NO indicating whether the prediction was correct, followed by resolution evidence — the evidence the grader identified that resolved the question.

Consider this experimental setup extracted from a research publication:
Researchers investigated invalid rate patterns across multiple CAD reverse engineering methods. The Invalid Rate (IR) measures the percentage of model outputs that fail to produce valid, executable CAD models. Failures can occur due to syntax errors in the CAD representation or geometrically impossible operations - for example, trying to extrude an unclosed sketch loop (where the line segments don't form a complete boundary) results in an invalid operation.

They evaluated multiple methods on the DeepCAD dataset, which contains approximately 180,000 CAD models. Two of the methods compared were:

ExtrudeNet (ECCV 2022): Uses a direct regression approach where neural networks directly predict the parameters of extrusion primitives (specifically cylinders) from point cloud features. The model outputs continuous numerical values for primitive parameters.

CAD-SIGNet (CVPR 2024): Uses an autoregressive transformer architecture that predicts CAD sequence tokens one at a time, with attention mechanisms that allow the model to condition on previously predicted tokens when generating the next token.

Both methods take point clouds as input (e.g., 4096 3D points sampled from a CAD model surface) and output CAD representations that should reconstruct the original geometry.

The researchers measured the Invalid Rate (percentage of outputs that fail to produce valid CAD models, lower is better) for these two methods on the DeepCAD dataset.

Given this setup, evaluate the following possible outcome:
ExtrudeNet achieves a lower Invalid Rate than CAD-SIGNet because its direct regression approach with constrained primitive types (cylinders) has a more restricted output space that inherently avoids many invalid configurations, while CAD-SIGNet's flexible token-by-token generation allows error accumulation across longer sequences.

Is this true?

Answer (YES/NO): NO